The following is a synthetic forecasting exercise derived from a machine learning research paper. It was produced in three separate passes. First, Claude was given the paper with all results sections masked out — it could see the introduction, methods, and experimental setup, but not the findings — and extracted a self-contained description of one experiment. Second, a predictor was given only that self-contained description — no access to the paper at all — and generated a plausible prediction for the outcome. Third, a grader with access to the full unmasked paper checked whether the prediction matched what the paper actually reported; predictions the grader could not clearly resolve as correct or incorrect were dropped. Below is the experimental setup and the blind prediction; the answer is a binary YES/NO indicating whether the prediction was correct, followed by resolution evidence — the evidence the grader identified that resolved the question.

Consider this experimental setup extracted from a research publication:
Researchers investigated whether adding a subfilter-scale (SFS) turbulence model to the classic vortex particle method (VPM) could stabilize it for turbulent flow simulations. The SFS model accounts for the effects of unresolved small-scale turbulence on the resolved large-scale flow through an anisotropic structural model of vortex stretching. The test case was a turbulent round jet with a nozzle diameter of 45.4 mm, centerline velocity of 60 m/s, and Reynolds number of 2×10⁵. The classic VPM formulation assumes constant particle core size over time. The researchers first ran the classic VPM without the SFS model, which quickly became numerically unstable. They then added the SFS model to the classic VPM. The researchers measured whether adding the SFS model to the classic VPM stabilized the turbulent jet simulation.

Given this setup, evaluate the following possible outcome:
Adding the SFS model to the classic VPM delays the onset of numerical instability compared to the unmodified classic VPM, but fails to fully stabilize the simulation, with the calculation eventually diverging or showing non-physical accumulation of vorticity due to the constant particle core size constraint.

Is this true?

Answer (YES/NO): NO